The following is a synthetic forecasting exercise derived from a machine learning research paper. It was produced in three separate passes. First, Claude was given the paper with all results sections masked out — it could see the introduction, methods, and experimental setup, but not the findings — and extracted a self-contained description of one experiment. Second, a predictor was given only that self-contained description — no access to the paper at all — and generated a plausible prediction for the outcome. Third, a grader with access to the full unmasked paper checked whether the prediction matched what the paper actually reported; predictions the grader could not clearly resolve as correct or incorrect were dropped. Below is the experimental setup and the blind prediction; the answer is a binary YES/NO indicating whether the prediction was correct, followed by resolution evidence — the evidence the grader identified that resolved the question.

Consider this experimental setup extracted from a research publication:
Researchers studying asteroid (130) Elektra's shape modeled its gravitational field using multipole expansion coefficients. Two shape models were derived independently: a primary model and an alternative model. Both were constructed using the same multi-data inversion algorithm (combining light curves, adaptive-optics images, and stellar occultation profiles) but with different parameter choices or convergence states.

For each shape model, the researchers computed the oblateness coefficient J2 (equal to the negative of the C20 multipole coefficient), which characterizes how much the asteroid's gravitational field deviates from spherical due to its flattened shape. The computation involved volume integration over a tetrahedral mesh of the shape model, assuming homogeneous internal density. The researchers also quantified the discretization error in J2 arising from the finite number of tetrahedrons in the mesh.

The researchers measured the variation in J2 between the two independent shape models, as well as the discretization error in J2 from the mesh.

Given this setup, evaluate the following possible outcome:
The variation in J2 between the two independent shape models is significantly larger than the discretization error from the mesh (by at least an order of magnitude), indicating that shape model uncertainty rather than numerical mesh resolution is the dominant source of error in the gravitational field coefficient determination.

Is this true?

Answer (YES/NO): NO